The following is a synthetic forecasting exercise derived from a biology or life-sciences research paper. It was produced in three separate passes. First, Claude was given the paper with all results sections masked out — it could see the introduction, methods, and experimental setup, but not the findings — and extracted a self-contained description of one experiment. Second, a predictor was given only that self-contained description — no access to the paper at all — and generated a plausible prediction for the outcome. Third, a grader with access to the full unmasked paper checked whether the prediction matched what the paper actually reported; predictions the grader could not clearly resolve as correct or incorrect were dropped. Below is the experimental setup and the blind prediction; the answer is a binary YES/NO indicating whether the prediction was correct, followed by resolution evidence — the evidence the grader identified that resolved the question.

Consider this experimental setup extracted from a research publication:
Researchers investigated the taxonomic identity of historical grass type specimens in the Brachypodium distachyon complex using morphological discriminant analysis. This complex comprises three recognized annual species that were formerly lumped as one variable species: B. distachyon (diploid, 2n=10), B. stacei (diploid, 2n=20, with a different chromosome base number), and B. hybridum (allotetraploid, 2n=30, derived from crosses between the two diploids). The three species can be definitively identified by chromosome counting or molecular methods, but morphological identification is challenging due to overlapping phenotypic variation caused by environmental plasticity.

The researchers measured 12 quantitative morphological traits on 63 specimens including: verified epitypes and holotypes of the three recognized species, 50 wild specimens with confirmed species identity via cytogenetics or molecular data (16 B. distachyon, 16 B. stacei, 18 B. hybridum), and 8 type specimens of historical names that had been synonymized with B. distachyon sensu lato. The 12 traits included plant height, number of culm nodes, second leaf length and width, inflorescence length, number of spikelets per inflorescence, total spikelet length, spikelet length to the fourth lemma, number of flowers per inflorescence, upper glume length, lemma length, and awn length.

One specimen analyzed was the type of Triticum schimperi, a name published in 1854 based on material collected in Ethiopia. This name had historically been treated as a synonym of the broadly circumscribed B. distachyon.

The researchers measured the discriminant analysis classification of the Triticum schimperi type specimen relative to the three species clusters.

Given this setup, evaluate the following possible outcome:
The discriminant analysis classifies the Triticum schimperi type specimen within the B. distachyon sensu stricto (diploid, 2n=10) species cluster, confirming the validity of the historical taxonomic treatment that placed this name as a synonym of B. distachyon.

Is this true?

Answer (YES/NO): NO